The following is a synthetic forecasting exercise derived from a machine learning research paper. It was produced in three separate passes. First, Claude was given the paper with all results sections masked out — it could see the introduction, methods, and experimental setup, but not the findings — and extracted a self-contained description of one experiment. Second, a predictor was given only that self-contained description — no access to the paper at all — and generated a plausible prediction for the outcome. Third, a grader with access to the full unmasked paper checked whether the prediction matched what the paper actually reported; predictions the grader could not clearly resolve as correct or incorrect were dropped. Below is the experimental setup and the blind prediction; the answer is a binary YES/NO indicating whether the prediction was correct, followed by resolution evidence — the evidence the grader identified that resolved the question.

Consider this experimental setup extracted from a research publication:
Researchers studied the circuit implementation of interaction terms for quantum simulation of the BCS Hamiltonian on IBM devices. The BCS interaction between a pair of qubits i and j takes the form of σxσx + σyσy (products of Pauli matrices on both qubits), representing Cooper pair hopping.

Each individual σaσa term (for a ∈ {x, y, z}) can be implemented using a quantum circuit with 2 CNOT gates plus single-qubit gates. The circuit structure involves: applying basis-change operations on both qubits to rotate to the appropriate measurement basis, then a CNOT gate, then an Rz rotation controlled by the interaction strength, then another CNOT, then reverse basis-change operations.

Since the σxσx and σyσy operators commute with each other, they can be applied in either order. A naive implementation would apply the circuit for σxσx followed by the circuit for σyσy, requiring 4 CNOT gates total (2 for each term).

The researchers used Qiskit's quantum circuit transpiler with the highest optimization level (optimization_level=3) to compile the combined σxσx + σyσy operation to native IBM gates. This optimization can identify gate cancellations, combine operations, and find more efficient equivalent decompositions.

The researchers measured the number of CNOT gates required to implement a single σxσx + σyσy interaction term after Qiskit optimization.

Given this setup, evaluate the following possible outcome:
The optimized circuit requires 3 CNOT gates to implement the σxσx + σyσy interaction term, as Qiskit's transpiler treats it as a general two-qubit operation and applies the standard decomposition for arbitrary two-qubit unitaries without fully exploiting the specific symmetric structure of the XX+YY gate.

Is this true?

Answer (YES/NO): NO